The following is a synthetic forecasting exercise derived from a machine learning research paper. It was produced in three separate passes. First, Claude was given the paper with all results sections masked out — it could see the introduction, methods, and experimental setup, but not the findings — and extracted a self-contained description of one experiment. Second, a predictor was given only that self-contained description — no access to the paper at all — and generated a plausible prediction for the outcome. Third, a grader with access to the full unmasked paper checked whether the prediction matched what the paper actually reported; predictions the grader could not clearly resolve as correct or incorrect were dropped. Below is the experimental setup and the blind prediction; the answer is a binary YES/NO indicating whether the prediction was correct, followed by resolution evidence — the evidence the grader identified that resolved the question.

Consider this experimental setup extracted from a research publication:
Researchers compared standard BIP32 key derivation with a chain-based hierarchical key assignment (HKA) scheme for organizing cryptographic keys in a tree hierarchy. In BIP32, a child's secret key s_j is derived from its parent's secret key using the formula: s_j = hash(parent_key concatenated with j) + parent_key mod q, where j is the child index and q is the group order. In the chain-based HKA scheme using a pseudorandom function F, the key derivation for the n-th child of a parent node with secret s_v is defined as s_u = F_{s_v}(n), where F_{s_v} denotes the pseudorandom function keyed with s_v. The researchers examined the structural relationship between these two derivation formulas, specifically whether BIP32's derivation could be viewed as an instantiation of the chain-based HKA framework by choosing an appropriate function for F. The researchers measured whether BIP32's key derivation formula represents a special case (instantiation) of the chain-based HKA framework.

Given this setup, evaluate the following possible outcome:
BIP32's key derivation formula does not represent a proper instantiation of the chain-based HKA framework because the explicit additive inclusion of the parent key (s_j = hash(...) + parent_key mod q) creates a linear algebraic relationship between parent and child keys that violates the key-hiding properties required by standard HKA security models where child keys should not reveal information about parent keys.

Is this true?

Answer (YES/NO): NO